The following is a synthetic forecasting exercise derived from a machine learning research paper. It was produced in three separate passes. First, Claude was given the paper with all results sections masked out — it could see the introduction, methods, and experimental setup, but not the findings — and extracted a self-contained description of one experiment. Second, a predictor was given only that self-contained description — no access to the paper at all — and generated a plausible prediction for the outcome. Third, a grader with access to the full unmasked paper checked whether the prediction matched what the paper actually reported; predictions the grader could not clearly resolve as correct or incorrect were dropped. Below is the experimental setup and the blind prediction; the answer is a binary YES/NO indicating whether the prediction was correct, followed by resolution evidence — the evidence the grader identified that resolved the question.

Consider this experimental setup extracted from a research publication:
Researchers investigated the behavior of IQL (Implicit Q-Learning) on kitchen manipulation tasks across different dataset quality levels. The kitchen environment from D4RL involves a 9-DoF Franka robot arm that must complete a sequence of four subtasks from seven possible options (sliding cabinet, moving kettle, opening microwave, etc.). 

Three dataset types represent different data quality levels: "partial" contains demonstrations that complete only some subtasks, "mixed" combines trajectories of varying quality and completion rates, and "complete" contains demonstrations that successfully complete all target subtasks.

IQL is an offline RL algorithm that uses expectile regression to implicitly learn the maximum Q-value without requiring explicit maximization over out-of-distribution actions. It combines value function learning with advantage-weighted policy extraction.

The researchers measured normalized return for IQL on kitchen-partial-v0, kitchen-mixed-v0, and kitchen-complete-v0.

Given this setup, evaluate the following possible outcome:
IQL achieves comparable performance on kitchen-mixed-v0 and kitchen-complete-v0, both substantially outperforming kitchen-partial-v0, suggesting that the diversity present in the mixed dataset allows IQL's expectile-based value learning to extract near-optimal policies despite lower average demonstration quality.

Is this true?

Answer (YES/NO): NO